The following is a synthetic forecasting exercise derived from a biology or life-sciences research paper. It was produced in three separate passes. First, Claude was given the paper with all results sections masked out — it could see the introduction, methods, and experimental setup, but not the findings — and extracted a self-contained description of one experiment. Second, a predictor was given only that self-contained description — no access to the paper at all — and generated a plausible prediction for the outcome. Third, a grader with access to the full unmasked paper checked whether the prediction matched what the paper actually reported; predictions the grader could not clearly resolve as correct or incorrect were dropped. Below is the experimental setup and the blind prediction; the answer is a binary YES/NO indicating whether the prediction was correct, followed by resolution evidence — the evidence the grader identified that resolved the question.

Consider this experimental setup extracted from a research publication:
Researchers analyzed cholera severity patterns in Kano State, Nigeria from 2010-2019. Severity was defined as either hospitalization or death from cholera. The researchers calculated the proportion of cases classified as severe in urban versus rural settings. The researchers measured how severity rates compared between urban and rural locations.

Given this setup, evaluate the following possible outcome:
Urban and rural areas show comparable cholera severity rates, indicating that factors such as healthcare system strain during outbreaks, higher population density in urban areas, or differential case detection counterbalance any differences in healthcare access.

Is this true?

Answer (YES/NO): NO